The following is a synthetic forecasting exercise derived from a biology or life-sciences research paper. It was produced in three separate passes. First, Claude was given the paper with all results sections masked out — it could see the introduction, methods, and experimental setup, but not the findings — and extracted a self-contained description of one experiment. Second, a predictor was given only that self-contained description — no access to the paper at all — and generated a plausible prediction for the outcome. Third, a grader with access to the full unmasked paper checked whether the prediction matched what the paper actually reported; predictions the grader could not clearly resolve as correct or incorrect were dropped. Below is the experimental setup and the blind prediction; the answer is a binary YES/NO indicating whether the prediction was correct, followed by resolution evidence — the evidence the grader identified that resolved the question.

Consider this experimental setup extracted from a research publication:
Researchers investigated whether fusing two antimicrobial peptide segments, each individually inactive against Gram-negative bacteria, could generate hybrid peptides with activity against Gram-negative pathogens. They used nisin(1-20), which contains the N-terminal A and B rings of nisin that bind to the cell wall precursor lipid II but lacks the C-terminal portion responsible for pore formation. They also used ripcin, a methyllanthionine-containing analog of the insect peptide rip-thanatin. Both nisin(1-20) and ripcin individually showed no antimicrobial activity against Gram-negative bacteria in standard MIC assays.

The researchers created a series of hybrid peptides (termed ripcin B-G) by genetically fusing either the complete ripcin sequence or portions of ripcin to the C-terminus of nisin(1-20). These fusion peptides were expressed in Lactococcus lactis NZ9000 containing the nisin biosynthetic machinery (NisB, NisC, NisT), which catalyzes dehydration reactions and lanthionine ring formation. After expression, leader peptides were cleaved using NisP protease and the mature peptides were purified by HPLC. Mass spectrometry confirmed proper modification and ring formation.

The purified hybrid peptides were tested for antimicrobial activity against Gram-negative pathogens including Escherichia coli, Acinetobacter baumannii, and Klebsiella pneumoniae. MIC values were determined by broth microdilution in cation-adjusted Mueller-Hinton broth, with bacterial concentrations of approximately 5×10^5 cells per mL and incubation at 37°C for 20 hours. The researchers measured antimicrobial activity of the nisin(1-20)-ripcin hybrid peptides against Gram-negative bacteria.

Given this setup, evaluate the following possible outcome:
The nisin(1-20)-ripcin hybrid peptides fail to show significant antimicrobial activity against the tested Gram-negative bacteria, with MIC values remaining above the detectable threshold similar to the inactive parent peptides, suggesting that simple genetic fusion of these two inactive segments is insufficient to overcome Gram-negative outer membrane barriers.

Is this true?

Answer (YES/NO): NO